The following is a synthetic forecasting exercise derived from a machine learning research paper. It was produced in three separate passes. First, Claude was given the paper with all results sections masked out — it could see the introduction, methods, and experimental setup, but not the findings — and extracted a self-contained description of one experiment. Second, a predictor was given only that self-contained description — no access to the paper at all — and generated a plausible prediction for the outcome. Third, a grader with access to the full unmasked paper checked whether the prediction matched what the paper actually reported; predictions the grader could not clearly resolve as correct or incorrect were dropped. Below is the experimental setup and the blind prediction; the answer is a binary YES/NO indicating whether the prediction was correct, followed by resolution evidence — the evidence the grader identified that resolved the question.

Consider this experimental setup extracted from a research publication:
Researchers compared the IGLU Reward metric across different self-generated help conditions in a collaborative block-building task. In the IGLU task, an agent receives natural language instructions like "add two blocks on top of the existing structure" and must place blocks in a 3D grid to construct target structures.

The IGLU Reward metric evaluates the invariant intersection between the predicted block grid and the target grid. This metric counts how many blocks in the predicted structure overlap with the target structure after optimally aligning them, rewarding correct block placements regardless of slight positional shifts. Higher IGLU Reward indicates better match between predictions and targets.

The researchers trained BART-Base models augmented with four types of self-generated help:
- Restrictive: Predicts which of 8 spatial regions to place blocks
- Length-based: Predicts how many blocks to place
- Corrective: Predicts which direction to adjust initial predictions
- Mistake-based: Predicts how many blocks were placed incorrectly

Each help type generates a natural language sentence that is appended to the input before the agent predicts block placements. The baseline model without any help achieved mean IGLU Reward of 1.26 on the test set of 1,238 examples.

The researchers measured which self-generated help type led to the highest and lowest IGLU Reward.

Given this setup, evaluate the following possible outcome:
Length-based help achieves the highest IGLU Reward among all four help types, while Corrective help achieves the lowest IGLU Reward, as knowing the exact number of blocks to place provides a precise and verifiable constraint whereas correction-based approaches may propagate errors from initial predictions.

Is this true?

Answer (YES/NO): NO